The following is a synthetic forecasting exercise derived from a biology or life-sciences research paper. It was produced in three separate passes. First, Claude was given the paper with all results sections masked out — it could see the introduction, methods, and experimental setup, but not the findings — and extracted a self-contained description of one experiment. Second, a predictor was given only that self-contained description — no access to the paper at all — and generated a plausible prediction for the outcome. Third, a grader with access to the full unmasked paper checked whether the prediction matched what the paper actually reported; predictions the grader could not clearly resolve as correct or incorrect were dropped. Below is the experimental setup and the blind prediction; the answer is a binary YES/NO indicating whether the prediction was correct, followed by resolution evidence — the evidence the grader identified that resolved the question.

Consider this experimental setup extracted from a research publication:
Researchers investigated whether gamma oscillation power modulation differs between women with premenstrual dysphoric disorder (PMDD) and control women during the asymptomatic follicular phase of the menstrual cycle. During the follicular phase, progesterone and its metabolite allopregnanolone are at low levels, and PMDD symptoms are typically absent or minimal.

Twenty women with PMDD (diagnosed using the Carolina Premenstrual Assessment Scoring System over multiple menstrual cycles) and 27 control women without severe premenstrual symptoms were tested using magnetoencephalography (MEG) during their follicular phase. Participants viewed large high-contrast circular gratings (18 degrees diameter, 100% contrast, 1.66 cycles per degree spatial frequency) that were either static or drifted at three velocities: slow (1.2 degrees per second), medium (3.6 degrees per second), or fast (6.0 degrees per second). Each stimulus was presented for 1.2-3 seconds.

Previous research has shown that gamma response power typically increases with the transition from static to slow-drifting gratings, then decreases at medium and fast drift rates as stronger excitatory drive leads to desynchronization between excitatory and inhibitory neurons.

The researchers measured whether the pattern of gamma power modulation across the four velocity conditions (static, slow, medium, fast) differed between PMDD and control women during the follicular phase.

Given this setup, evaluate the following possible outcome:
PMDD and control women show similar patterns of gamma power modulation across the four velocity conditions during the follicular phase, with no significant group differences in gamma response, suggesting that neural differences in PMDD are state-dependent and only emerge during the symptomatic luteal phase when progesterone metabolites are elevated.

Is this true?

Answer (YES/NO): NO